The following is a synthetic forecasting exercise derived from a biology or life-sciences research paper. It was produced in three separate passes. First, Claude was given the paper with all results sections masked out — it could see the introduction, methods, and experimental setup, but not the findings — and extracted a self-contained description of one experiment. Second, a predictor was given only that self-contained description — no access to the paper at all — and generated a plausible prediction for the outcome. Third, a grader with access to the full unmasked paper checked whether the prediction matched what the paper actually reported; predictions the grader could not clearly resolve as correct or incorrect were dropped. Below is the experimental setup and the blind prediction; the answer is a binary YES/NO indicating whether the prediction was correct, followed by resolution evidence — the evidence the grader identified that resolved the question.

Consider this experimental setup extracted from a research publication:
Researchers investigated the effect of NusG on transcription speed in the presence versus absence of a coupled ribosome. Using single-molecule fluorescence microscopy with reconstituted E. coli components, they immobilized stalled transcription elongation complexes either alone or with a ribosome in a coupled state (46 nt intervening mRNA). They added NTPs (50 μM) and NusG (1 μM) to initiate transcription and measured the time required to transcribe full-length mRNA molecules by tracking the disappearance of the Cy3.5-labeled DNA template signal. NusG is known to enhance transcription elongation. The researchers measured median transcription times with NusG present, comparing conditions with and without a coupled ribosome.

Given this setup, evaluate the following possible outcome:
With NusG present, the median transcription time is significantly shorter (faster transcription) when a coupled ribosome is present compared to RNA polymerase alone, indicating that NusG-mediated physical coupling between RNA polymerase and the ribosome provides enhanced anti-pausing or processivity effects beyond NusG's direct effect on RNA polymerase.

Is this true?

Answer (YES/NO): NO